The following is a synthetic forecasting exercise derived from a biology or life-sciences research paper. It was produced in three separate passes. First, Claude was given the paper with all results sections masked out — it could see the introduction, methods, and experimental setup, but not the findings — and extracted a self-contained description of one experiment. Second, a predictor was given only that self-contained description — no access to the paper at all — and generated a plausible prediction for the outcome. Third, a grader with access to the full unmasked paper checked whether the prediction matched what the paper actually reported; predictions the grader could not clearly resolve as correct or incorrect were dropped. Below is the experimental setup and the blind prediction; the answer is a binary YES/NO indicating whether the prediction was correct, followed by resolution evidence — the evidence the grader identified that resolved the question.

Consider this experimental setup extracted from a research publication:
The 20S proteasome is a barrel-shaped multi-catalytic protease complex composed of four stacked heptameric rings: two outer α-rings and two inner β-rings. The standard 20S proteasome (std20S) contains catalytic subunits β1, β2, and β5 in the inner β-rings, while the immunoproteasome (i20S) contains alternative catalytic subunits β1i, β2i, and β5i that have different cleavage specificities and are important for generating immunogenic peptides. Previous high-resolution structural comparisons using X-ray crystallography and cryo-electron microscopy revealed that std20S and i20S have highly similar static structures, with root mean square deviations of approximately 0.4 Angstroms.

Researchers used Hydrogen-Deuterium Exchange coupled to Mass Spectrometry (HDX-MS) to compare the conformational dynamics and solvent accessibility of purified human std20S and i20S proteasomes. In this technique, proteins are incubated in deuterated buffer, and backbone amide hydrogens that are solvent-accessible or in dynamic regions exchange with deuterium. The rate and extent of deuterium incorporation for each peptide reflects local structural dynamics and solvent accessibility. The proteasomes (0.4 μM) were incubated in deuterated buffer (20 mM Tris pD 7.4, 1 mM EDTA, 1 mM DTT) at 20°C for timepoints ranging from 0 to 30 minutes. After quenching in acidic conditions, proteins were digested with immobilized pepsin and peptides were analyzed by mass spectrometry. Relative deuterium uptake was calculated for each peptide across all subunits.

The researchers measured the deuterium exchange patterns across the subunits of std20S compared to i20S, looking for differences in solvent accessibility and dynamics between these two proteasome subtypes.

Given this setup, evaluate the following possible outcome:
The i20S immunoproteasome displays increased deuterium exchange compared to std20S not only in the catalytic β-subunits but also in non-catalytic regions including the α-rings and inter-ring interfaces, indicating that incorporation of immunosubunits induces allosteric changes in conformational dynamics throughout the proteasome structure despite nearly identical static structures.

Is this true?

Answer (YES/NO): YES